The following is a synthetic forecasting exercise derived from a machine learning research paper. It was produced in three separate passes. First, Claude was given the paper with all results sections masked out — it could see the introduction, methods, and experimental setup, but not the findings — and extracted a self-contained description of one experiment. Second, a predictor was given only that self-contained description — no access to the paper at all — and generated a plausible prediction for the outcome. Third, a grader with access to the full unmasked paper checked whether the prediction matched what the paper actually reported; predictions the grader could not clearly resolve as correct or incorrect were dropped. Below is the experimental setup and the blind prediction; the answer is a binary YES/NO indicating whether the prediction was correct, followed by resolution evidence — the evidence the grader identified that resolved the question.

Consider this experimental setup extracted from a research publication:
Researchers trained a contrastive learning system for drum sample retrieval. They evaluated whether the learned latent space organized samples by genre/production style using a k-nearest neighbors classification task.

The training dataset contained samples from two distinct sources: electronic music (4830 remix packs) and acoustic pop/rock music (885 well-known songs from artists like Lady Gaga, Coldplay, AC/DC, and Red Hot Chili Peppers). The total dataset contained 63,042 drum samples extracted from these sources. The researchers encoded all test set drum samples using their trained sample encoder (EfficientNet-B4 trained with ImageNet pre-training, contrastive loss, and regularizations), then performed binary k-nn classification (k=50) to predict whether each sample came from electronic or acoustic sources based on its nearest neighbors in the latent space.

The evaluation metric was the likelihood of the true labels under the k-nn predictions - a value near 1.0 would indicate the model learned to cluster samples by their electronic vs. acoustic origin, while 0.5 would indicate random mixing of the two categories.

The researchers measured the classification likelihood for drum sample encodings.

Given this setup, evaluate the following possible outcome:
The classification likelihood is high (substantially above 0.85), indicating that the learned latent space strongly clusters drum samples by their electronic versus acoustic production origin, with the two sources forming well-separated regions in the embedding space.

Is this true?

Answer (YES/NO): YES